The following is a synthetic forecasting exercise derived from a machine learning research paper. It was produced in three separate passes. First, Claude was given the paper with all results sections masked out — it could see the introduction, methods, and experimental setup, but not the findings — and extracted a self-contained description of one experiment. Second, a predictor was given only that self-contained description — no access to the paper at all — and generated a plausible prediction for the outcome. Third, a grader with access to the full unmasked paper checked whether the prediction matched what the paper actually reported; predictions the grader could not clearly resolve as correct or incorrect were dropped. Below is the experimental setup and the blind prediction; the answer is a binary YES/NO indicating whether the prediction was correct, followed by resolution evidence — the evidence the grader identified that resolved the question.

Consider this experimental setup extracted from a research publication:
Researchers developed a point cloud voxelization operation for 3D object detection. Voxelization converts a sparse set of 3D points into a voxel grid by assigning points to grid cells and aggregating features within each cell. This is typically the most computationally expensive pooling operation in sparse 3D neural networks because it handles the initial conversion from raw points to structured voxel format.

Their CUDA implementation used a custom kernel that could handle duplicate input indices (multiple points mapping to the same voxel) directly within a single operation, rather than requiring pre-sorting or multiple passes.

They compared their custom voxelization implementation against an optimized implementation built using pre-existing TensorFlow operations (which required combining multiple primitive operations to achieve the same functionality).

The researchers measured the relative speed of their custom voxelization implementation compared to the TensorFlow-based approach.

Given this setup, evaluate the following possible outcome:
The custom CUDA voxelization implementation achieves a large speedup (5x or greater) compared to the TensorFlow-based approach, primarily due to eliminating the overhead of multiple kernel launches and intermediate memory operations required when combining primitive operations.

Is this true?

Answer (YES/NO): YES